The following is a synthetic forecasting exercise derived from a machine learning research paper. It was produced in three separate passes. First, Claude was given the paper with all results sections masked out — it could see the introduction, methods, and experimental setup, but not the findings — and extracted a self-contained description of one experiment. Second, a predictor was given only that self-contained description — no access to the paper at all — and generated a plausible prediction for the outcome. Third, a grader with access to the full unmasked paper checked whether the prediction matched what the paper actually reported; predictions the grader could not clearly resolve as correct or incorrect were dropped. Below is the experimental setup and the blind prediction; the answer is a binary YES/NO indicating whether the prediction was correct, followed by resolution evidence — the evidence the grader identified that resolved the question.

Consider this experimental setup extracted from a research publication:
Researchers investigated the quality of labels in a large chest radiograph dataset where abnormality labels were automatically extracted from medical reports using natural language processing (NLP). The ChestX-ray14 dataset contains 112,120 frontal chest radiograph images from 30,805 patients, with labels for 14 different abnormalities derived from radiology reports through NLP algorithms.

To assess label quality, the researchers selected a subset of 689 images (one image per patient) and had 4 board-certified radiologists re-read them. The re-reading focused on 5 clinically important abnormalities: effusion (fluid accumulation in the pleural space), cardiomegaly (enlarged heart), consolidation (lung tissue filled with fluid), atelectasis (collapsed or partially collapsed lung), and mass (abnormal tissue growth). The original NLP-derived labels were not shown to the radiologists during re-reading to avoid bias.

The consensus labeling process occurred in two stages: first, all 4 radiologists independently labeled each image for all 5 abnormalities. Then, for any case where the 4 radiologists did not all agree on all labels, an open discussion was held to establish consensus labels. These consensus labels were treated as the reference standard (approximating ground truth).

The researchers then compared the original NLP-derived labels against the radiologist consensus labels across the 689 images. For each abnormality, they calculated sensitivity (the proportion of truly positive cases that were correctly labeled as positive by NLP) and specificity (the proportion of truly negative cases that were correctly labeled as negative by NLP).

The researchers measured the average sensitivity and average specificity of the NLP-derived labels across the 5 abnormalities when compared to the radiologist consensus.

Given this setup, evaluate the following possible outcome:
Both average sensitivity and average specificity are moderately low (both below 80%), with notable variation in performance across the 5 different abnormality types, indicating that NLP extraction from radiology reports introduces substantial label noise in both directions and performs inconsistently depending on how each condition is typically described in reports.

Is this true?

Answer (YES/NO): NO